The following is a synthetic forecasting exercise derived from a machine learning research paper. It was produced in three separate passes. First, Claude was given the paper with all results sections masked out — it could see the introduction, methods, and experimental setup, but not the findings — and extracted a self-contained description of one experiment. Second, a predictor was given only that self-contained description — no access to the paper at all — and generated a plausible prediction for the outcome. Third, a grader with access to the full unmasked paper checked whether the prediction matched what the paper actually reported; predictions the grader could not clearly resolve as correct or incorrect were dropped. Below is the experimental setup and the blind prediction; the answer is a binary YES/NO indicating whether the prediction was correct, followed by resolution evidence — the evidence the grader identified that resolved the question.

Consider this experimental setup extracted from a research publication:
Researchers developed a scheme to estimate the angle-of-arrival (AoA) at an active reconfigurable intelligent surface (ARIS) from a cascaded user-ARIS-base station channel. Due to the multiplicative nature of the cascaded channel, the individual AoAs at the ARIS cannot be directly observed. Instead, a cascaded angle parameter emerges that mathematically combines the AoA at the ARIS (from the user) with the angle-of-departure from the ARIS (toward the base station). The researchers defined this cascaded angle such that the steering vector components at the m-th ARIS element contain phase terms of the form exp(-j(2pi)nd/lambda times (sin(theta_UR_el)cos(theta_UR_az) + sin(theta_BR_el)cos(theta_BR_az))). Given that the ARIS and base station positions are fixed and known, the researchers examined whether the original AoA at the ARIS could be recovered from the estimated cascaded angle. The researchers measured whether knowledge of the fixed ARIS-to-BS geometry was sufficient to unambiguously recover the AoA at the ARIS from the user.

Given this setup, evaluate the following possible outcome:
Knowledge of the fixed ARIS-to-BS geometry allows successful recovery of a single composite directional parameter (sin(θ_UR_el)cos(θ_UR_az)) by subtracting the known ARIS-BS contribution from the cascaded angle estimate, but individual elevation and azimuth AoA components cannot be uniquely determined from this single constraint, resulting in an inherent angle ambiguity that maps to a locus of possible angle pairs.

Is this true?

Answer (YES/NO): NO